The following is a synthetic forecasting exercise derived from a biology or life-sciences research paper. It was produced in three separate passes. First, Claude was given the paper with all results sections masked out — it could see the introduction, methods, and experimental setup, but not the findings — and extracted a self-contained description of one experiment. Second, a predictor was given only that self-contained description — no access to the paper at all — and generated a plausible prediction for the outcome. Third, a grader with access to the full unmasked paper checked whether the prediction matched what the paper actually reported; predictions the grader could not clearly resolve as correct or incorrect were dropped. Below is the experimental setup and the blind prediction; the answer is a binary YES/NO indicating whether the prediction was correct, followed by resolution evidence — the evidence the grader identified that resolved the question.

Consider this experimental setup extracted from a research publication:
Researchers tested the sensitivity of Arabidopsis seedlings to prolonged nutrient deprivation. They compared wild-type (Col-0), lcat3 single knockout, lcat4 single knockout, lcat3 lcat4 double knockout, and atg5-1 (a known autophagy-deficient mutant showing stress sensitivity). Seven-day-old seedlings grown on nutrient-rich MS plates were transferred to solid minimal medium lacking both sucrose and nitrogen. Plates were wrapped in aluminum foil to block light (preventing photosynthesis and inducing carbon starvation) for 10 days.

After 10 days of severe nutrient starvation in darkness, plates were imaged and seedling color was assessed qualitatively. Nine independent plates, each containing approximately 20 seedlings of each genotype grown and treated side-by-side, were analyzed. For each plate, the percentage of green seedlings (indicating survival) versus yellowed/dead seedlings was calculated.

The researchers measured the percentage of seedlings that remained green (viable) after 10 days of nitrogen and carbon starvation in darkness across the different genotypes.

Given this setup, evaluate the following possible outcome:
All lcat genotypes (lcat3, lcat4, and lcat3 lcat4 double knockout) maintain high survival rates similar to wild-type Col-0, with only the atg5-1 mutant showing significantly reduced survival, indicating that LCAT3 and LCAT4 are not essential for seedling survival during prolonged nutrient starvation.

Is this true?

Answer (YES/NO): NO